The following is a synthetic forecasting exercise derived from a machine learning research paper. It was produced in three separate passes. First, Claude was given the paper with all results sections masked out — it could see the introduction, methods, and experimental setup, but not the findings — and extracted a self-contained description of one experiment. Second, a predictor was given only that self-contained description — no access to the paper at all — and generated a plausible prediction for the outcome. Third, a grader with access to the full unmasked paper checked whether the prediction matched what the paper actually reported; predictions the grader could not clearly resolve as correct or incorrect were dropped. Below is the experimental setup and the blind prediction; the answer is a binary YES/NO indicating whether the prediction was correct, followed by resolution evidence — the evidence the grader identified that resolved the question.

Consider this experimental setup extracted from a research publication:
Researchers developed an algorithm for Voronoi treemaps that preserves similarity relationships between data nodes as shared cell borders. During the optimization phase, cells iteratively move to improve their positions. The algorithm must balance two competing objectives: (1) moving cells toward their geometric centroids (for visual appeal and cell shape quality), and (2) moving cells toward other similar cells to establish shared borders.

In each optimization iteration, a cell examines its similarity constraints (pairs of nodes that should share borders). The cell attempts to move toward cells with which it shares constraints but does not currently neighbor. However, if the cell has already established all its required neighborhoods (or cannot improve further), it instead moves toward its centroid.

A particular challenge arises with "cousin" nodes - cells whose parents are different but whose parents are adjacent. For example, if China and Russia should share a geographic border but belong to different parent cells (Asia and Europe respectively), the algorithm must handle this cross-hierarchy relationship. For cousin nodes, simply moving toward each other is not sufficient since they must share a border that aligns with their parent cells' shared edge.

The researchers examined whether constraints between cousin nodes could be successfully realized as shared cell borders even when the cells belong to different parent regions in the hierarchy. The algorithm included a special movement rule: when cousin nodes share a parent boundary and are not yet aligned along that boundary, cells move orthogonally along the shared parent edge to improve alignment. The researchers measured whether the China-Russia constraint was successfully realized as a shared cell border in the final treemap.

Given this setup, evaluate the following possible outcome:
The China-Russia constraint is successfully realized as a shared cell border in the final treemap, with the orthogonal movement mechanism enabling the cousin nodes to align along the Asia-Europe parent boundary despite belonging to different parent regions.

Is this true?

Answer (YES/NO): NO